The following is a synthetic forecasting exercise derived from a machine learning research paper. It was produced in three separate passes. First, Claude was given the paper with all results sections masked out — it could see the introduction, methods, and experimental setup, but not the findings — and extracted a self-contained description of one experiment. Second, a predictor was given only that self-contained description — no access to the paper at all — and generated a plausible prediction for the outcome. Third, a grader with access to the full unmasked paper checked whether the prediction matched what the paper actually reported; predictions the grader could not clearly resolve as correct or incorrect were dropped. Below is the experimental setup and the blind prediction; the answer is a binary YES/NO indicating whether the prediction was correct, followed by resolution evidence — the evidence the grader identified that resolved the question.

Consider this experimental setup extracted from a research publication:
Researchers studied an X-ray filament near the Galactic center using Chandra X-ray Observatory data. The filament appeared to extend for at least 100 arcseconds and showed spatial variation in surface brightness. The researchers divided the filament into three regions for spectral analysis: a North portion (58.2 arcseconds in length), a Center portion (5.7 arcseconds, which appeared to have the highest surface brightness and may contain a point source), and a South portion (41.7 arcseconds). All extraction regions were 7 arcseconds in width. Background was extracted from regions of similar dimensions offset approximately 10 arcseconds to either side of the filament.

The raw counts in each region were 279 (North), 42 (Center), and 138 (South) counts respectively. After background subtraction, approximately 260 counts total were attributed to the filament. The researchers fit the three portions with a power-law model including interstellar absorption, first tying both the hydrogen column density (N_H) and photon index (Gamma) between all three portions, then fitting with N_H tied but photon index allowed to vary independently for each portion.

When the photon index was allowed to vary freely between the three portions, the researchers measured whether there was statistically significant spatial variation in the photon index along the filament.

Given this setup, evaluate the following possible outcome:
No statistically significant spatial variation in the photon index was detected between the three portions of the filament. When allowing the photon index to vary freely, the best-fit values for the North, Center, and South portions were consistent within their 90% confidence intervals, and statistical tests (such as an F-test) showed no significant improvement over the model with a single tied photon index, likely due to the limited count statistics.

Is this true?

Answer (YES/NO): NO